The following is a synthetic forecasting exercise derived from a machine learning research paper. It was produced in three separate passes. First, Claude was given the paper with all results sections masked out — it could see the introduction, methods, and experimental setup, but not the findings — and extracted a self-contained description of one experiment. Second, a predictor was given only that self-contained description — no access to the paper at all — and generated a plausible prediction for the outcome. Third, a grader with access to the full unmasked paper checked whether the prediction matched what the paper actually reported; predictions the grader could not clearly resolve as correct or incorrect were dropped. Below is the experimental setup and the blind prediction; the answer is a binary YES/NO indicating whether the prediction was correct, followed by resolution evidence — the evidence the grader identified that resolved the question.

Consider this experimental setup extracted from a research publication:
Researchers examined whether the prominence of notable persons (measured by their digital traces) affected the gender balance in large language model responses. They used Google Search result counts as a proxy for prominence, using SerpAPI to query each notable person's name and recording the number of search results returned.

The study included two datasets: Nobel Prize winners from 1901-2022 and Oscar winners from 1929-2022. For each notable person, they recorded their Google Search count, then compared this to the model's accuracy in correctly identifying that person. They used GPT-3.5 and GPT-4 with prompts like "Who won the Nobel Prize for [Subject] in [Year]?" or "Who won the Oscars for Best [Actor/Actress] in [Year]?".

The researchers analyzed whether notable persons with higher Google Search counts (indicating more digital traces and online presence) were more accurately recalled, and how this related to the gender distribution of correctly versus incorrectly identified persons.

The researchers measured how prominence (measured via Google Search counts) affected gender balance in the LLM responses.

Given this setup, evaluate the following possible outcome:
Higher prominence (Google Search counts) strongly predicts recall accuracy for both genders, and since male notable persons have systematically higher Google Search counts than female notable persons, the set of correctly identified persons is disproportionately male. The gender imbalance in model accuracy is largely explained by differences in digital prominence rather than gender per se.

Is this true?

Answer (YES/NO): NO